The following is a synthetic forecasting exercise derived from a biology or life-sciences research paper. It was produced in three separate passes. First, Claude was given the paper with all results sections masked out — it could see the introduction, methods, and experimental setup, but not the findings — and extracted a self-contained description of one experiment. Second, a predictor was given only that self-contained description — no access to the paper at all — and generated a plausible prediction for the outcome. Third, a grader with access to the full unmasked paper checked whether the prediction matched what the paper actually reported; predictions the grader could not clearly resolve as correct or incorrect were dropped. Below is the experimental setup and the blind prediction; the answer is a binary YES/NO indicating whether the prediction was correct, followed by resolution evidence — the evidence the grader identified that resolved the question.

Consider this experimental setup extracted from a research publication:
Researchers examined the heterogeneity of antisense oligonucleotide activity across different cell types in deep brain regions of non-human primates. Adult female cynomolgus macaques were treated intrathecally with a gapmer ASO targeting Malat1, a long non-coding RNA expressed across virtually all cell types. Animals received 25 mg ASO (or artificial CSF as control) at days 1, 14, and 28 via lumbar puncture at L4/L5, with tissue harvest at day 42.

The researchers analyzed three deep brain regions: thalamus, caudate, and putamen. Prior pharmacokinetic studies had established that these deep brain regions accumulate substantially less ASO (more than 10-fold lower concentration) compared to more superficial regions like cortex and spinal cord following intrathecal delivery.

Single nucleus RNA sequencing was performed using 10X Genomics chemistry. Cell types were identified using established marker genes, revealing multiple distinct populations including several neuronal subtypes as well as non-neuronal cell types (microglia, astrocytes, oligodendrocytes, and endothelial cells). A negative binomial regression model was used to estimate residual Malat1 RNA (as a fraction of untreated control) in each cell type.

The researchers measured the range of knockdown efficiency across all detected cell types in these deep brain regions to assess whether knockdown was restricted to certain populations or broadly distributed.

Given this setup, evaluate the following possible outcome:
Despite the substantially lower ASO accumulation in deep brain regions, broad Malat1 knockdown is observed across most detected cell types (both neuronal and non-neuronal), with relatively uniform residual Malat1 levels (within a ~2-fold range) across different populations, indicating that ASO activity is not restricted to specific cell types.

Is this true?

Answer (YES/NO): NO